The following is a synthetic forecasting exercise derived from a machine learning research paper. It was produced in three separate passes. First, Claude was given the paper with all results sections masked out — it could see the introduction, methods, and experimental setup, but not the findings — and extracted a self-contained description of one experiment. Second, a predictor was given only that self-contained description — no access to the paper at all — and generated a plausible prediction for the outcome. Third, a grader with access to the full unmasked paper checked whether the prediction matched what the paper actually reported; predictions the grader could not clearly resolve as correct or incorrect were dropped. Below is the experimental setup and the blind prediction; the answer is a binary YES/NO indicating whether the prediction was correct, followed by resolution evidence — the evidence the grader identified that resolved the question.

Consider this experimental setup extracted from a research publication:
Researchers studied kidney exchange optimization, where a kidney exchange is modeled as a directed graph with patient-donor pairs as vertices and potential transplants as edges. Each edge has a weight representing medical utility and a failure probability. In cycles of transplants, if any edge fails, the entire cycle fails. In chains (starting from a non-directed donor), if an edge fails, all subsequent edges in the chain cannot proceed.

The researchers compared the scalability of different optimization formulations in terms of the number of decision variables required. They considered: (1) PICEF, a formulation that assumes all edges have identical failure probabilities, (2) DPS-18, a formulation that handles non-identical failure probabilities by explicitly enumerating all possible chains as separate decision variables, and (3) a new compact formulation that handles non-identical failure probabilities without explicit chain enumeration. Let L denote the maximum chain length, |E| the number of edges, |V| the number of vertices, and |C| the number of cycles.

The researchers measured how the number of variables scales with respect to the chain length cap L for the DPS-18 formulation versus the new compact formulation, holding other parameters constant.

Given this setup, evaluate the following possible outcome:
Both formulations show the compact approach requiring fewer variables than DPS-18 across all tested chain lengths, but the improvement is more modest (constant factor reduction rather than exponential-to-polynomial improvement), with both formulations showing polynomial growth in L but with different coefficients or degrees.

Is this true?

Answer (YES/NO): NO